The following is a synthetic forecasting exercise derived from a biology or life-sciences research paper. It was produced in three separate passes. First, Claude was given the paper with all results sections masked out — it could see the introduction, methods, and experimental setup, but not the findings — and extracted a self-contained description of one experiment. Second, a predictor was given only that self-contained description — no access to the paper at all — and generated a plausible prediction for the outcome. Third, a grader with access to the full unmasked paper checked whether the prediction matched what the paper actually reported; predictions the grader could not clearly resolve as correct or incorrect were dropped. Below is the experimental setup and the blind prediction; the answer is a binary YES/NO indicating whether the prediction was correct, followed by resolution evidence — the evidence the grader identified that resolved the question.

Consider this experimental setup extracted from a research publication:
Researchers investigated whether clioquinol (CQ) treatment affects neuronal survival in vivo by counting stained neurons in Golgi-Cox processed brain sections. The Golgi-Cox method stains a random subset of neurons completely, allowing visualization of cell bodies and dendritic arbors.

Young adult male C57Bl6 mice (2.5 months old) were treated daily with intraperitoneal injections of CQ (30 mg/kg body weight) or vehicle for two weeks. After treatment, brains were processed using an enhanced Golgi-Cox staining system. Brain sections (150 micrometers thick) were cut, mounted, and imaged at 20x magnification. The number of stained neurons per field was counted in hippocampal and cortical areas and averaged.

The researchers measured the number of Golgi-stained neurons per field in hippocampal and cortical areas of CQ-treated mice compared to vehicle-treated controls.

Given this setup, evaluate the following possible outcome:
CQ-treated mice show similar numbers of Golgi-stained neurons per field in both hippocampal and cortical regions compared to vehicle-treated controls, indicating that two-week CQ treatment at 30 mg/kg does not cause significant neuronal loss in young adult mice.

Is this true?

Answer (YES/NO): YES